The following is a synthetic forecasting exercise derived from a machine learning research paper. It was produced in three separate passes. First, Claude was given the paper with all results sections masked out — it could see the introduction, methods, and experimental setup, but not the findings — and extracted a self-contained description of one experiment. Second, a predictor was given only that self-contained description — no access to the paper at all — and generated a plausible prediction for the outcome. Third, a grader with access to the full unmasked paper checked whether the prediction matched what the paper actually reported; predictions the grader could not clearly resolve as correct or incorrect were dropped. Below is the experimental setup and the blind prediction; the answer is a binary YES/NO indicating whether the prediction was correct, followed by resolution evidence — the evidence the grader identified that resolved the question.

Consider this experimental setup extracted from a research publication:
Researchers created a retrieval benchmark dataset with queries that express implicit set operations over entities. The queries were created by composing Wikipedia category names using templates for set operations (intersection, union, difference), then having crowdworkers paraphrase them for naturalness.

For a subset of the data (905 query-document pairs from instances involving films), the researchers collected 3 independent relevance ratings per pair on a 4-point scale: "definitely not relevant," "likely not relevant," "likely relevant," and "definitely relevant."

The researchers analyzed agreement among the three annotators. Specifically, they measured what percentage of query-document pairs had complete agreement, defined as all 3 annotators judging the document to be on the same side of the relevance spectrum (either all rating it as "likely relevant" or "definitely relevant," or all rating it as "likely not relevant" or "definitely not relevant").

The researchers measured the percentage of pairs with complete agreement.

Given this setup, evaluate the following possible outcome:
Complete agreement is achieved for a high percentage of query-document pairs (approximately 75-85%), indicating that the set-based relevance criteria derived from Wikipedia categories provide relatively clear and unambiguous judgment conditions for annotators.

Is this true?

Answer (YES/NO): NO